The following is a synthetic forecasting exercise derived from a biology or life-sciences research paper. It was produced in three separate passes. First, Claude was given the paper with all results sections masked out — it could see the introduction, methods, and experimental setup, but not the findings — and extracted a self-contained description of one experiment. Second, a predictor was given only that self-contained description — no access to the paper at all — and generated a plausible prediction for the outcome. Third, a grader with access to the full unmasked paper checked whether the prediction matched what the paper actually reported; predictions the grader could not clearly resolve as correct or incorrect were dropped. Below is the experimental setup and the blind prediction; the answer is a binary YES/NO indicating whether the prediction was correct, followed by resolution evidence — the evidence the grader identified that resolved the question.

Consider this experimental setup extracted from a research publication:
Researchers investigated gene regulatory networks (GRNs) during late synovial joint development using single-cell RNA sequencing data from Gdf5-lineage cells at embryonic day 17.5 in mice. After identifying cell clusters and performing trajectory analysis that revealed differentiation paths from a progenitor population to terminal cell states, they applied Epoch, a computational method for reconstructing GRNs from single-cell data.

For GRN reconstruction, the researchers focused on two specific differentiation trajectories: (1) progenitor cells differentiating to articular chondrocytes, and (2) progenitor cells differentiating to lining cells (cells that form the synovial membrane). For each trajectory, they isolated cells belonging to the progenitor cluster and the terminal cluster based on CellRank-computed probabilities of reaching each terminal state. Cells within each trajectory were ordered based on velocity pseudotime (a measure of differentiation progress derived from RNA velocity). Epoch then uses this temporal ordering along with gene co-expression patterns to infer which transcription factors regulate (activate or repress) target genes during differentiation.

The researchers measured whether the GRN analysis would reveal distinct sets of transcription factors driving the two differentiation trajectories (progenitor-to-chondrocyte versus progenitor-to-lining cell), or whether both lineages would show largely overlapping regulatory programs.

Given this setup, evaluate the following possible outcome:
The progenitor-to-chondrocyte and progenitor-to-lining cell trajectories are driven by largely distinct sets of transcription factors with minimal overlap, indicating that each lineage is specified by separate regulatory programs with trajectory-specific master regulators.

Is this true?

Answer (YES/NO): NO